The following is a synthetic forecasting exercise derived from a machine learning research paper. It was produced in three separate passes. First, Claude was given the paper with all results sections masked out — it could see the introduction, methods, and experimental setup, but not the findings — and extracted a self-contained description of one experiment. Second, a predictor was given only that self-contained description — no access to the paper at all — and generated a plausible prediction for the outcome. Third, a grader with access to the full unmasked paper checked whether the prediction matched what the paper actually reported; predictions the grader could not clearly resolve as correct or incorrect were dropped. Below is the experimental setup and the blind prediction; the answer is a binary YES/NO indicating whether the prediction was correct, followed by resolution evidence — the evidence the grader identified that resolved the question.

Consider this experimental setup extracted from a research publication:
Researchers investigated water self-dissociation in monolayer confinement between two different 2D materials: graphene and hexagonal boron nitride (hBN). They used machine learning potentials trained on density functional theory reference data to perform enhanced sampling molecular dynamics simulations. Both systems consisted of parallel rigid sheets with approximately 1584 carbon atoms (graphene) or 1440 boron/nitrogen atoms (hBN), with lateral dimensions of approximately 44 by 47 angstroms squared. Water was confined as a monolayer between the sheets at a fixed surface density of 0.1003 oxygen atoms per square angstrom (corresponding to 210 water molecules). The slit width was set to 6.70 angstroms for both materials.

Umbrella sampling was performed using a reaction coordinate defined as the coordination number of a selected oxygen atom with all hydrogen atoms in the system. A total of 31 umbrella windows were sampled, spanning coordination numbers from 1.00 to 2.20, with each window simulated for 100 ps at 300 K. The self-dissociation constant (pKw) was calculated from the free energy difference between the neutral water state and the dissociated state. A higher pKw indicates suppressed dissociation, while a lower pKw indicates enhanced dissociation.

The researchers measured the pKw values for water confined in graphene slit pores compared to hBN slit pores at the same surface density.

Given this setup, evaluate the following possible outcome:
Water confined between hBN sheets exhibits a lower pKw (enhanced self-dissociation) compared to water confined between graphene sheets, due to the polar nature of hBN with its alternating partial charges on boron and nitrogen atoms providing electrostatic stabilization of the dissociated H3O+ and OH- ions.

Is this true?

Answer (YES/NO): YES